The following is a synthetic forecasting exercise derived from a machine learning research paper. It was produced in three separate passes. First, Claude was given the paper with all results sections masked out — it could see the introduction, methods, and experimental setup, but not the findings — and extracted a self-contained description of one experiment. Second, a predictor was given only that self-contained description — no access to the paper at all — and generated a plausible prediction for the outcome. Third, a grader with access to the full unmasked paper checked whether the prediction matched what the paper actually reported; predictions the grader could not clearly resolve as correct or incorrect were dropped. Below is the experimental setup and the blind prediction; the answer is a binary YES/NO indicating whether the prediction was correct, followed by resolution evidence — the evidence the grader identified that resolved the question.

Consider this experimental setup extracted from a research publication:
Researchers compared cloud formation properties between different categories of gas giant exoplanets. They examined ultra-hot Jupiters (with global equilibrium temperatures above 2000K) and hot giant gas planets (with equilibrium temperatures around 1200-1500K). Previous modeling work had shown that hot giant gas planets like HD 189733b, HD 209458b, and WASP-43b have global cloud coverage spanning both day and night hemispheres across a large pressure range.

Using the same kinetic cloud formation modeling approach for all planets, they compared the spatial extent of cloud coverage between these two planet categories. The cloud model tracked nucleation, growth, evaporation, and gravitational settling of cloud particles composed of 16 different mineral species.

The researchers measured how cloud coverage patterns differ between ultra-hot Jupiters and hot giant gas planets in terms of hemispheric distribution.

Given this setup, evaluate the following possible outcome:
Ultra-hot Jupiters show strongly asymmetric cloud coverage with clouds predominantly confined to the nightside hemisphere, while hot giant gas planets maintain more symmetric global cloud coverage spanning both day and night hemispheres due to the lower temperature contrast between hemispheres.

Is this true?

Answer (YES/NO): YES